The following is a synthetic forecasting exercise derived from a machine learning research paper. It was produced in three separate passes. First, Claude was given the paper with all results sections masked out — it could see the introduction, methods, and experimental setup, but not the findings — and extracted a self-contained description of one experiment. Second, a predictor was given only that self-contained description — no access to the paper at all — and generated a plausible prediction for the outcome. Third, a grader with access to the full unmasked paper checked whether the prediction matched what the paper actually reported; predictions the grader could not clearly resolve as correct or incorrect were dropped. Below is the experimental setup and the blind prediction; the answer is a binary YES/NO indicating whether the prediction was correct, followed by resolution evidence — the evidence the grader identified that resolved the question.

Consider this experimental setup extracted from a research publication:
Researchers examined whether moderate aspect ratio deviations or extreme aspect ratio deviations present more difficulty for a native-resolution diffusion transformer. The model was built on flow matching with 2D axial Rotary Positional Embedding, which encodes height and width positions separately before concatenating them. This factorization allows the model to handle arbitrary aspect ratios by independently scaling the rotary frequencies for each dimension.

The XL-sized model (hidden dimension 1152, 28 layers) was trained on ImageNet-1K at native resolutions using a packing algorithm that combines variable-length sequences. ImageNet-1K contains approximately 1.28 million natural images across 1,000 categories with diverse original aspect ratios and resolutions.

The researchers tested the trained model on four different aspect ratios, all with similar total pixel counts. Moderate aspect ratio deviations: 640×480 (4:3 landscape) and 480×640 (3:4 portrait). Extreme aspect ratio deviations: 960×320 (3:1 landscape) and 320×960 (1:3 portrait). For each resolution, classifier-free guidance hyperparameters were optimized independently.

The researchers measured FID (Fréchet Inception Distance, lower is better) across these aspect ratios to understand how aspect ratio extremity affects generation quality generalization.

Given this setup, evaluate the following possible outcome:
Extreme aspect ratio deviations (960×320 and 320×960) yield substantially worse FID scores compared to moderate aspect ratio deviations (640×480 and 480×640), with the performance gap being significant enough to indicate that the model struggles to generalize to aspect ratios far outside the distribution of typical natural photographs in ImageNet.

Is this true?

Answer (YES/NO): YES